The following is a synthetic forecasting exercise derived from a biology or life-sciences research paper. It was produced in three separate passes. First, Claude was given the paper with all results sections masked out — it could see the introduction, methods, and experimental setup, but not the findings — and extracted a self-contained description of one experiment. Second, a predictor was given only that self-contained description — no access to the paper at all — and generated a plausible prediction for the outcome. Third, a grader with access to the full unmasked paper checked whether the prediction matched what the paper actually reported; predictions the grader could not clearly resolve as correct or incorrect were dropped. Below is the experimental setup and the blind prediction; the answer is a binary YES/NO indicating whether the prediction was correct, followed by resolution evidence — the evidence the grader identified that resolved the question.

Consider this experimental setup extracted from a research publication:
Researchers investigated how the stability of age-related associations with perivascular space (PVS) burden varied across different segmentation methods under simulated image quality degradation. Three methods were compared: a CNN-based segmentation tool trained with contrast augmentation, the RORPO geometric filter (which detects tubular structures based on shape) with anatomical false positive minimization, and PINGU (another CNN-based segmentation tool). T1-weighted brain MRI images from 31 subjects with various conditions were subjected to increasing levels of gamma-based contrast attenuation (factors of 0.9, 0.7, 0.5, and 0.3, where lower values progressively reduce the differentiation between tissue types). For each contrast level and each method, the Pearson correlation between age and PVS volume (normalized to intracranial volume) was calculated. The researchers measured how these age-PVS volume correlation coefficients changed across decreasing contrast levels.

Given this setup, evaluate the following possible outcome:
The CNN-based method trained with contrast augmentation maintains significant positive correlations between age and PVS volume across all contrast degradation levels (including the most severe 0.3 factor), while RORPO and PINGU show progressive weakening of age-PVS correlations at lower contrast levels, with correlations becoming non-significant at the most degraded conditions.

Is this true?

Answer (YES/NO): NO